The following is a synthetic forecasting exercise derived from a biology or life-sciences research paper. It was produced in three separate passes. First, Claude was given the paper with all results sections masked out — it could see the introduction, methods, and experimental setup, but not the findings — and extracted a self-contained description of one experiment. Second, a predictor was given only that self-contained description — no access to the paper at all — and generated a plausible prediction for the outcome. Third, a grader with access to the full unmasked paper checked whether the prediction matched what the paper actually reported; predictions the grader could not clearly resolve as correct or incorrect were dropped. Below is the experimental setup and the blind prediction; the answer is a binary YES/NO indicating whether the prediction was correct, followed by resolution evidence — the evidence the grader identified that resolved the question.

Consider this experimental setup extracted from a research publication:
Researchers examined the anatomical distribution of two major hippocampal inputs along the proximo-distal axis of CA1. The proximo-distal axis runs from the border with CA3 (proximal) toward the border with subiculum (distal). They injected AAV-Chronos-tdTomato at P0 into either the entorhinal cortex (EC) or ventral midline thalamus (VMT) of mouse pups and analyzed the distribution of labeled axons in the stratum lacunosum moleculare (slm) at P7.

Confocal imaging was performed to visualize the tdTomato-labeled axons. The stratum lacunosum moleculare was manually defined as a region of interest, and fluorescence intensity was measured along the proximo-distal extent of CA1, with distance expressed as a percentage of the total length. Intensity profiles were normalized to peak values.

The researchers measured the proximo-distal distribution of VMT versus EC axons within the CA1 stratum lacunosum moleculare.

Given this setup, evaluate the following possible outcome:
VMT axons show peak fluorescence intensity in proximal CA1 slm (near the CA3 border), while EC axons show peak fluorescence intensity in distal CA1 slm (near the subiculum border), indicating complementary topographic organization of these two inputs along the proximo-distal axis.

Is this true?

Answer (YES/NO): NO